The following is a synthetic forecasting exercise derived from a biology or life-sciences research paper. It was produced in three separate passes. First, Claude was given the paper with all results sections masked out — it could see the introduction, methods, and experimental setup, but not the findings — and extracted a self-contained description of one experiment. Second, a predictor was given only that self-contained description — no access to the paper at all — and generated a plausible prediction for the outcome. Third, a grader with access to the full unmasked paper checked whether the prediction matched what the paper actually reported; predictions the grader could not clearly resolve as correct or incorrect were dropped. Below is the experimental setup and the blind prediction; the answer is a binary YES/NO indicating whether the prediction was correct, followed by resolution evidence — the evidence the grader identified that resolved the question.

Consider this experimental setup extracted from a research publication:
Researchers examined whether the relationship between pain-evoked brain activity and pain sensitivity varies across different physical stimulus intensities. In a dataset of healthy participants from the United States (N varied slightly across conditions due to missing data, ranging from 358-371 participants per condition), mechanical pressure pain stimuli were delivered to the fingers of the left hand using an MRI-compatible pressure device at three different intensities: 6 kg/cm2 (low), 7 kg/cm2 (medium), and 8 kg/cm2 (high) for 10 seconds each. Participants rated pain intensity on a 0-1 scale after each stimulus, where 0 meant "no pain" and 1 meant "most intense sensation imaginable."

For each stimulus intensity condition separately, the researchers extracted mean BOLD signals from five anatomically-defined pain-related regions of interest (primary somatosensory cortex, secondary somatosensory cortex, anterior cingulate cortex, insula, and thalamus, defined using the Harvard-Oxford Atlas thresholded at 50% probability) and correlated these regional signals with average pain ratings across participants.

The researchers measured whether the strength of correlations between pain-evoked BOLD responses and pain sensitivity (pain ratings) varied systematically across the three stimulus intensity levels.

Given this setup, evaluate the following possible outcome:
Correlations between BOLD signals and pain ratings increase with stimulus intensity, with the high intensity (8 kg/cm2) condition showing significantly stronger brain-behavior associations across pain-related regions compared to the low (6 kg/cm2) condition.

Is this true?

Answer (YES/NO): NO